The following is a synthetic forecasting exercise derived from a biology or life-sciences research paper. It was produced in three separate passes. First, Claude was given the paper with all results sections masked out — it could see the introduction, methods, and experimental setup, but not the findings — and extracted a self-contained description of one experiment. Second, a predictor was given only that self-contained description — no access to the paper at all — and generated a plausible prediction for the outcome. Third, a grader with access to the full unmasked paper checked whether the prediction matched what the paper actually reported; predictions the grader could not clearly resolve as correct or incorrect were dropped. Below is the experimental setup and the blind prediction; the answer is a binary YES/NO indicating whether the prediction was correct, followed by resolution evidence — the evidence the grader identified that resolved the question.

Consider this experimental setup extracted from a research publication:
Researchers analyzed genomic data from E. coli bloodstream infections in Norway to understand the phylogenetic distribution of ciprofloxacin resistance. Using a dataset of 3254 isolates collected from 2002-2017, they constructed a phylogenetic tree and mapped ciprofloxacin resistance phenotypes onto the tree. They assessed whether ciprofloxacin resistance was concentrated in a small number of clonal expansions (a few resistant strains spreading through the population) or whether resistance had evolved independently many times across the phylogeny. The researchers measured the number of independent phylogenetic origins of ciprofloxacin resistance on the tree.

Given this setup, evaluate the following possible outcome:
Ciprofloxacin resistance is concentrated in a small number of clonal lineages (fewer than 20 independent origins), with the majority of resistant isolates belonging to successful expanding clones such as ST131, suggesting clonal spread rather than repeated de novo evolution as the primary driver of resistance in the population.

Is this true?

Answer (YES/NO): NO